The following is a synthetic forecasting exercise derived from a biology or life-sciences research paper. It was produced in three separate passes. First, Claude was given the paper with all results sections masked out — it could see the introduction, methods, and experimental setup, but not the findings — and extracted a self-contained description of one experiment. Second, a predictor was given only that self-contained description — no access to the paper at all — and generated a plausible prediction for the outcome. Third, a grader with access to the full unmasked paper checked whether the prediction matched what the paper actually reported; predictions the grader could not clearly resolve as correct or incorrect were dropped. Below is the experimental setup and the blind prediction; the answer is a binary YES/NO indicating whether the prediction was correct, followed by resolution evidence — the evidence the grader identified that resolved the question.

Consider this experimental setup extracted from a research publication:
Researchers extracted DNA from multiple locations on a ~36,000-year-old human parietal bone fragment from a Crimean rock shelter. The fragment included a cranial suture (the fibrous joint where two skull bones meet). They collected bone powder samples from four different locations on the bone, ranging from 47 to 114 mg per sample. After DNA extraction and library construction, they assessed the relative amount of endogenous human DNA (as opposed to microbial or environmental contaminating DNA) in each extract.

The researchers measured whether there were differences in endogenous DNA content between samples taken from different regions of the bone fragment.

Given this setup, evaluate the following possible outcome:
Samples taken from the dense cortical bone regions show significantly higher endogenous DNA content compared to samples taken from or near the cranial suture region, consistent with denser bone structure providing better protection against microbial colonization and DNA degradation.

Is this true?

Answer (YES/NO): NO